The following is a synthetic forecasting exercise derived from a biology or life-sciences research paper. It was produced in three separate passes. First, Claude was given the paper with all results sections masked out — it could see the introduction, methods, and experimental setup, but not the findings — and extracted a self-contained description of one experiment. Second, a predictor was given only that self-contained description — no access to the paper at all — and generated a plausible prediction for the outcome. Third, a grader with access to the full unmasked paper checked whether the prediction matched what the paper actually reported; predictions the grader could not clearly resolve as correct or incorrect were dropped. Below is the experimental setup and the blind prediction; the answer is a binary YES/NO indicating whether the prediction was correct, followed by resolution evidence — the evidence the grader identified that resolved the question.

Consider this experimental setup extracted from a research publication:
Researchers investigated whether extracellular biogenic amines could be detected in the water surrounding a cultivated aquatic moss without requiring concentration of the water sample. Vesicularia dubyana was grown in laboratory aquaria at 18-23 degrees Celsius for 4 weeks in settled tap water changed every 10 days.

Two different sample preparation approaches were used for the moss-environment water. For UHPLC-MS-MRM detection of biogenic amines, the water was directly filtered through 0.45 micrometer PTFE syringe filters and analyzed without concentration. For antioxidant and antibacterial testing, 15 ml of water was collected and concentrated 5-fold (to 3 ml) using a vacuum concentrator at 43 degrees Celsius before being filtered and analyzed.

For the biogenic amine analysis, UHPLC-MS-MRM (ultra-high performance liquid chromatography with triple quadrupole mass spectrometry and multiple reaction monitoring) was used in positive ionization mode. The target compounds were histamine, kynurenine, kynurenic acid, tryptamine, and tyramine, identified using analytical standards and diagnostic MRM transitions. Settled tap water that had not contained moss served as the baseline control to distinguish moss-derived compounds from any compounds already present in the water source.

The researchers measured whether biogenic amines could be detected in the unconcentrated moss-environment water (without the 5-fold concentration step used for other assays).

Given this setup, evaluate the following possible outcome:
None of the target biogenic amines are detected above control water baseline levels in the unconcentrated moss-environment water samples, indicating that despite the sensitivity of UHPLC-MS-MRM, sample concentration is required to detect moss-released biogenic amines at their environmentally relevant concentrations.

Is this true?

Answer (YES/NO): NO